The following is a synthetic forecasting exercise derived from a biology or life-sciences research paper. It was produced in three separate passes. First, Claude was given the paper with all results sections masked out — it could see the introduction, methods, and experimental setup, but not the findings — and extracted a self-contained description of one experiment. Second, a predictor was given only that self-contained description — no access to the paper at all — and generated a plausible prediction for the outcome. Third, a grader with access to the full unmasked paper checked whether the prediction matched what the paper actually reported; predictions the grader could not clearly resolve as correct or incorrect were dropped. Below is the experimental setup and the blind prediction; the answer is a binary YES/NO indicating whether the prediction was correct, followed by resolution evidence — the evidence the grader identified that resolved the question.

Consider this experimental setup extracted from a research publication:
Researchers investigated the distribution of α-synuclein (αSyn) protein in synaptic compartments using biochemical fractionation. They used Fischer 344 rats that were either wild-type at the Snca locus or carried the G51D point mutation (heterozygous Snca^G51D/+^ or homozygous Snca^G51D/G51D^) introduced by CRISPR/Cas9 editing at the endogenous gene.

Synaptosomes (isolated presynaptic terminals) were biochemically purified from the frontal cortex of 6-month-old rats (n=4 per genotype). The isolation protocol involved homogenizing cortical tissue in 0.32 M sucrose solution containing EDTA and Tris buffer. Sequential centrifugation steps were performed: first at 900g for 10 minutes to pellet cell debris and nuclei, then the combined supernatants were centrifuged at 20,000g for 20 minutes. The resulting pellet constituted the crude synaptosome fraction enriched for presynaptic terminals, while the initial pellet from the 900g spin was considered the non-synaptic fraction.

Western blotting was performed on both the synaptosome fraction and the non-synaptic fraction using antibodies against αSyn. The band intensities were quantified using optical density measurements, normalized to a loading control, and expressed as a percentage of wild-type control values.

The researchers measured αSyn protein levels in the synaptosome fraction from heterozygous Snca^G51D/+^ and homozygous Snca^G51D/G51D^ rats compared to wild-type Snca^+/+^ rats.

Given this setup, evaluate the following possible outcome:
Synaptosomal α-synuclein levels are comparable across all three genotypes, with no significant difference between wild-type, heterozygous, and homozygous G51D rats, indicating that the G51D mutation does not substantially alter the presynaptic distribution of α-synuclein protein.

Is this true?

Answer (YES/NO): NO